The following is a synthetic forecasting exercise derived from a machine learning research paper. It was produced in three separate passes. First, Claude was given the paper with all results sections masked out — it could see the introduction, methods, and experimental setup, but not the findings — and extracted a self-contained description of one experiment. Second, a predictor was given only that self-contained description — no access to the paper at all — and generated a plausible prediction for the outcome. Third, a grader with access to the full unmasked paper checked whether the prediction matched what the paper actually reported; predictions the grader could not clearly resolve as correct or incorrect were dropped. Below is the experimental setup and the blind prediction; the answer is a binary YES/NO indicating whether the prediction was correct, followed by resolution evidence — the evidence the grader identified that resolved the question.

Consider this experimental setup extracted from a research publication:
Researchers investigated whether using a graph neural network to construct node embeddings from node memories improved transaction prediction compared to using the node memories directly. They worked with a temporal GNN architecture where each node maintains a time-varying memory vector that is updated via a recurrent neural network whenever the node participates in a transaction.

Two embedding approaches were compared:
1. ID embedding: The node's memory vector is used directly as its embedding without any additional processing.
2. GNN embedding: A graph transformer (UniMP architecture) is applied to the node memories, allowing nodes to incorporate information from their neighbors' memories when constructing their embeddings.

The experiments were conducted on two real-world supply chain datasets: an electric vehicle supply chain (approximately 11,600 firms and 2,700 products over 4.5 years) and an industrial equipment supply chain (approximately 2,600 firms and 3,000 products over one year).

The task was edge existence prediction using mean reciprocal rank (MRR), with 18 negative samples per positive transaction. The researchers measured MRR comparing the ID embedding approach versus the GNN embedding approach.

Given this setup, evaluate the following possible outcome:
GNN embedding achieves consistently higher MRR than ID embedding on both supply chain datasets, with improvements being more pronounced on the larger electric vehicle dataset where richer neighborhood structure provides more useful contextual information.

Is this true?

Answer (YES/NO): NO